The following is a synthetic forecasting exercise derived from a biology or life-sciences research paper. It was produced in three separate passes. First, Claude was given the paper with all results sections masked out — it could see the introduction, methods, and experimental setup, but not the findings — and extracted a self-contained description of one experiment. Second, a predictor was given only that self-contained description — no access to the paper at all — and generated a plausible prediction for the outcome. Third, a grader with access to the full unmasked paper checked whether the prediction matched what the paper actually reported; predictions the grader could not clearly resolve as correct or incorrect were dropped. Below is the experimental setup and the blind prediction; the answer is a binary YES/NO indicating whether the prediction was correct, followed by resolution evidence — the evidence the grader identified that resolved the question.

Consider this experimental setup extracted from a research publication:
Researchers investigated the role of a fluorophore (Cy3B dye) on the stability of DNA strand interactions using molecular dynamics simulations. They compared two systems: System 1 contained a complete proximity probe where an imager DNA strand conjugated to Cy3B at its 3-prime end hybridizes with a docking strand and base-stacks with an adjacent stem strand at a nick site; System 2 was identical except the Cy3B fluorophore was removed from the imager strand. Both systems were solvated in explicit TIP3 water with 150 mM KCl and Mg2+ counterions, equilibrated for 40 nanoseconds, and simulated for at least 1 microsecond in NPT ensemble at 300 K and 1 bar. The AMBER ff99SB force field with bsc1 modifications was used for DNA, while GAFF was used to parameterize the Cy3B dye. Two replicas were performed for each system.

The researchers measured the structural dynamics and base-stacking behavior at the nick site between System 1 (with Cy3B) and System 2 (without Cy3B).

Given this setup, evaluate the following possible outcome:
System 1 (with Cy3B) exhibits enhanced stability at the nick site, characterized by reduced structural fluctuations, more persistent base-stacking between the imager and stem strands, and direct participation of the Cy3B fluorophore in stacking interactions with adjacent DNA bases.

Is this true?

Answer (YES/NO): YES